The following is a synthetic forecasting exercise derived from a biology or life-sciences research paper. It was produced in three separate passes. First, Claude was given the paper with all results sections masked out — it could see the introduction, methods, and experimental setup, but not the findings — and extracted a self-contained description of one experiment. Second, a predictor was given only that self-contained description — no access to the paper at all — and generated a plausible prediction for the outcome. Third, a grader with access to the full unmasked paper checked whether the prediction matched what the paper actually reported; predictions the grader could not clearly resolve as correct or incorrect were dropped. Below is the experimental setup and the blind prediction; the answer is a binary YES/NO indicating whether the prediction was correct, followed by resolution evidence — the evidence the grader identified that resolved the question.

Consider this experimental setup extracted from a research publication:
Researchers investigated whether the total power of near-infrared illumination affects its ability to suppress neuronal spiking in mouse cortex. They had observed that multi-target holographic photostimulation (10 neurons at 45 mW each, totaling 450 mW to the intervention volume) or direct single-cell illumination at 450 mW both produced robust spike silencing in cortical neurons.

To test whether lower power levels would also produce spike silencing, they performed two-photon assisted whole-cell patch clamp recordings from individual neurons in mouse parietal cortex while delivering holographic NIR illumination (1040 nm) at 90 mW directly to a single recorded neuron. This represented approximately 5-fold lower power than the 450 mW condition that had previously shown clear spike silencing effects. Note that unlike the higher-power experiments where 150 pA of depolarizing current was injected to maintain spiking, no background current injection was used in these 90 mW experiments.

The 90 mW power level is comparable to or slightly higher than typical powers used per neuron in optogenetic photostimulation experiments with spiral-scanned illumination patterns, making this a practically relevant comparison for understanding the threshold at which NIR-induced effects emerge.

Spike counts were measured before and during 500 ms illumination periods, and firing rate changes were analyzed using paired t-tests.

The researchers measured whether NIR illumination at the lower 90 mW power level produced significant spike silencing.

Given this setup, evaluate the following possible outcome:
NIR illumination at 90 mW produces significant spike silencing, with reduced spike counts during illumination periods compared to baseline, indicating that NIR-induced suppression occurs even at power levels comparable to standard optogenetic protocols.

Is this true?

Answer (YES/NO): NO